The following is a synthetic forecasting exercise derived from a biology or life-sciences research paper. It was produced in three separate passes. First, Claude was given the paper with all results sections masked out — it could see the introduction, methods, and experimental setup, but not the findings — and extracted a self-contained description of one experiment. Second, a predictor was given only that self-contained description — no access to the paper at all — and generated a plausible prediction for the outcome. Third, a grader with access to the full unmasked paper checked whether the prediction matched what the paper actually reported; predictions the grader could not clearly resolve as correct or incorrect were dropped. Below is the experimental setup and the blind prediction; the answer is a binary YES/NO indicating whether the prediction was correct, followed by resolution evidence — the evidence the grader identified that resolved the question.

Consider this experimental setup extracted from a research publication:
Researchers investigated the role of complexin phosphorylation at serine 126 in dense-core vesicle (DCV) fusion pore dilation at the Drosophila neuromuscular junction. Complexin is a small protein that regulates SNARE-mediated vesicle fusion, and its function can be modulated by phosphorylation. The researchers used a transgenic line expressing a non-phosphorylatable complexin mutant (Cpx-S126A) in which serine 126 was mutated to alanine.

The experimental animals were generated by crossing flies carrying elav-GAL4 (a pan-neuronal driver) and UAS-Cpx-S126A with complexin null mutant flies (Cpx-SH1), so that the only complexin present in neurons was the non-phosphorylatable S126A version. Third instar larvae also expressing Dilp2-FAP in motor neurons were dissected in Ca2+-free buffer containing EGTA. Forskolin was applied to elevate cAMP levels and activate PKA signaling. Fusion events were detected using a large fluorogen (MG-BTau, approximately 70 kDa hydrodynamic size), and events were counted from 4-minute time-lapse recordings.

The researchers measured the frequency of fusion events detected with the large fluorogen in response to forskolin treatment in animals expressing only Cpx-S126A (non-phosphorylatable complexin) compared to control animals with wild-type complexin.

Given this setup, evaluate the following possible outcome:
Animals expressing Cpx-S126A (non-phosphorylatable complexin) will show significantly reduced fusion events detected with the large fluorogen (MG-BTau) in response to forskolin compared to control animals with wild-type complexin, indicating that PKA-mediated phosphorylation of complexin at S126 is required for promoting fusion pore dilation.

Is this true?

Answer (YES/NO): YES